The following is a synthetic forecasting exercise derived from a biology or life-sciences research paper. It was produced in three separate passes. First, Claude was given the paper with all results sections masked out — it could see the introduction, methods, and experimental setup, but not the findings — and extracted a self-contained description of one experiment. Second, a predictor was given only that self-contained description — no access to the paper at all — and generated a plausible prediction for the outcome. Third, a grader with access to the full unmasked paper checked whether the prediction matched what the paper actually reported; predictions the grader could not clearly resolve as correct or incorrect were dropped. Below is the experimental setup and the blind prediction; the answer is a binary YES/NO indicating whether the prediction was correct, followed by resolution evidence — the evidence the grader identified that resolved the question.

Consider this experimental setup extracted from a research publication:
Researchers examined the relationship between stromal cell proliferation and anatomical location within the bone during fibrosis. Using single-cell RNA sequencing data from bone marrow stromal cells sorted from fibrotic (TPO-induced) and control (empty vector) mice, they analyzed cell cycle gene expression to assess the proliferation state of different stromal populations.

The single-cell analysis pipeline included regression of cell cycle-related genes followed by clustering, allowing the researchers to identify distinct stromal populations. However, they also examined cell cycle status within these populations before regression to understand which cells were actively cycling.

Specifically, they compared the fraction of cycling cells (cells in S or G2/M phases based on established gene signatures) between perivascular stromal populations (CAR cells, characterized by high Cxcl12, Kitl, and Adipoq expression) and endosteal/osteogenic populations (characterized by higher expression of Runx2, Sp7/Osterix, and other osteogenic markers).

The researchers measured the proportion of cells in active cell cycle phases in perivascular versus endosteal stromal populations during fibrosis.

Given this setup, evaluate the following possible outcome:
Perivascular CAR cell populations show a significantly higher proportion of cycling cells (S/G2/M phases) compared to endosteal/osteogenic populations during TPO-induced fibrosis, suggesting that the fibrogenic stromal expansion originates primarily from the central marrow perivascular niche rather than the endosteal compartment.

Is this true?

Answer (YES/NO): NO